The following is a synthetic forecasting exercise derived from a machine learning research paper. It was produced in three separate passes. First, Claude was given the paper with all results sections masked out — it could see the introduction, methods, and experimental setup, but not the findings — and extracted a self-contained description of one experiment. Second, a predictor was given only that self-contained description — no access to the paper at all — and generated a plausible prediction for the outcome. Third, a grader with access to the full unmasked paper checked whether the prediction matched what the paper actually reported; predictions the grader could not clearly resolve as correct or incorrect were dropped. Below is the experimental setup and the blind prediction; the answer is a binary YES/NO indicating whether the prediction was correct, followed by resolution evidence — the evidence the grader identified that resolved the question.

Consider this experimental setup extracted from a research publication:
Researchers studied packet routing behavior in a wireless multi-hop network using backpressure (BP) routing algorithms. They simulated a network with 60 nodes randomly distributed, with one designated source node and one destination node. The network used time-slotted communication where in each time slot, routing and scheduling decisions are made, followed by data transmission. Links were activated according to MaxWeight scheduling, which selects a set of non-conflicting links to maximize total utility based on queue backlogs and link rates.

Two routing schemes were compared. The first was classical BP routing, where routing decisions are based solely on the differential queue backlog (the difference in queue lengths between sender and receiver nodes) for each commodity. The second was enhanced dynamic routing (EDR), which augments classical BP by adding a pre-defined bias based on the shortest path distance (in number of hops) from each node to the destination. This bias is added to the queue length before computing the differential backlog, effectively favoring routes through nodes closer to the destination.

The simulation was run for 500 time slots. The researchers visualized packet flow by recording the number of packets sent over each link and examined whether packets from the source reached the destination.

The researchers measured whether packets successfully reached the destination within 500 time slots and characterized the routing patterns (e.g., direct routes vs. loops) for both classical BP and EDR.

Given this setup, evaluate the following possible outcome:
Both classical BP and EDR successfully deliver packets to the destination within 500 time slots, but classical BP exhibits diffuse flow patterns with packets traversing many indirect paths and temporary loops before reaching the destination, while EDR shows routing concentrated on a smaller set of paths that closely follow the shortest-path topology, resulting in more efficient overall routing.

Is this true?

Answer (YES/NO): NO